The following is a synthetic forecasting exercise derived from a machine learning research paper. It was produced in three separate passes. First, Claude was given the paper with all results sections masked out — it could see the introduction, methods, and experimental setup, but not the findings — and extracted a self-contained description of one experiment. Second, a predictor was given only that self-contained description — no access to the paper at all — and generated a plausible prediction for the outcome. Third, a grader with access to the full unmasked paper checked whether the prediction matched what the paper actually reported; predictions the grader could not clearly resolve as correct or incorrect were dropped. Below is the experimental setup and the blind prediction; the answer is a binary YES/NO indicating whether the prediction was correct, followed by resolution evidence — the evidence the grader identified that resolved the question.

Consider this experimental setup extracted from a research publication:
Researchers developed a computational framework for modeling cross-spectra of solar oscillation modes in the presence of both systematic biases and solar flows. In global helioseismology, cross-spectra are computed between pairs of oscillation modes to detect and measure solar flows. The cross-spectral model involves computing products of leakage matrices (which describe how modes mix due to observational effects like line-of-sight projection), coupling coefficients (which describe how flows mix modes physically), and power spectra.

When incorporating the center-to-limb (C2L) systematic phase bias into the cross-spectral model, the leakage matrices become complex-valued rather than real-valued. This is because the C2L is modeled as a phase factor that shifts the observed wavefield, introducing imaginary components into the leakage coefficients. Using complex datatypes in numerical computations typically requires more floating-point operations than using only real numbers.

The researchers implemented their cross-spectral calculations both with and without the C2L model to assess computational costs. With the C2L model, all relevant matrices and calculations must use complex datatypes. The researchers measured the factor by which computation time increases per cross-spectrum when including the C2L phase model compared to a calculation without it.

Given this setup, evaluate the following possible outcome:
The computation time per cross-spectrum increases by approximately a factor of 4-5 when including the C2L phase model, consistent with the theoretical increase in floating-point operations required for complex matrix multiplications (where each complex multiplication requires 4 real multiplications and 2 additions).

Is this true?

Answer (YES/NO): NO